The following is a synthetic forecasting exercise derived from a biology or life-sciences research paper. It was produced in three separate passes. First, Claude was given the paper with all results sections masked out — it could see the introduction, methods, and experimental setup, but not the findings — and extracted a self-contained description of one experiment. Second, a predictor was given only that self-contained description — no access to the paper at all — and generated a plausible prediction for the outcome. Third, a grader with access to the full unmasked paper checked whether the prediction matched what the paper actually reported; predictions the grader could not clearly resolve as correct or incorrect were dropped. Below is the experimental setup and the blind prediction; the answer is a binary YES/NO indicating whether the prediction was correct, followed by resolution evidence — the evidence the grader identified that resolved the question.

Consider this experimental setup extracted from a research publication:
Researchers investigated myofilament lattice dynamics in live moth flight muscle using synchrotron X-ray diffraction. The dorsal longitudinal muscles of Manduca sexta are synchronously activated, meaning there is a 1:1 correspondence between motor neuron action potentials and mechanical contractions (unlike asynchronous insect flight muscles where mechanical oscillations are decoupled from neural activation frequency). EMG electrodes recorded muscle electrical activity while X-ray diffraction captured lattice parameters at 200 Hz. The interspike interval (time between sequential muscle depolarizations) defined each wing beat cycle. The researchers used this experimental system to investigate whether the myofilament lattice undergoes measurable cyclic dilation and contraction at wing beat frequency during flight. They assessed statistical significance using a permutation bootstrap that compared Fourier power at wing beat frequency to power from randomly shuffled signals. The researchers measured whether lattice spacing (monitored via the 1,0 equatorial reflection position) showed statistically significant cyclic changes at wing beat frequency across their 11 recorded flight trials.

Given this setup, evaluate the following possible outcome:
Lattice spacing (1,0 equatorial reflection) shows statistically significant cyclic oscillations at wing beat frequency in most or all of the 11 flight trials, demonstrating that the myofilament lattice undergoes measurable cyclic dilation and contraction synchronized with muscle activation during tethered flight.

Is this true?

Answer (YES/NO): YES